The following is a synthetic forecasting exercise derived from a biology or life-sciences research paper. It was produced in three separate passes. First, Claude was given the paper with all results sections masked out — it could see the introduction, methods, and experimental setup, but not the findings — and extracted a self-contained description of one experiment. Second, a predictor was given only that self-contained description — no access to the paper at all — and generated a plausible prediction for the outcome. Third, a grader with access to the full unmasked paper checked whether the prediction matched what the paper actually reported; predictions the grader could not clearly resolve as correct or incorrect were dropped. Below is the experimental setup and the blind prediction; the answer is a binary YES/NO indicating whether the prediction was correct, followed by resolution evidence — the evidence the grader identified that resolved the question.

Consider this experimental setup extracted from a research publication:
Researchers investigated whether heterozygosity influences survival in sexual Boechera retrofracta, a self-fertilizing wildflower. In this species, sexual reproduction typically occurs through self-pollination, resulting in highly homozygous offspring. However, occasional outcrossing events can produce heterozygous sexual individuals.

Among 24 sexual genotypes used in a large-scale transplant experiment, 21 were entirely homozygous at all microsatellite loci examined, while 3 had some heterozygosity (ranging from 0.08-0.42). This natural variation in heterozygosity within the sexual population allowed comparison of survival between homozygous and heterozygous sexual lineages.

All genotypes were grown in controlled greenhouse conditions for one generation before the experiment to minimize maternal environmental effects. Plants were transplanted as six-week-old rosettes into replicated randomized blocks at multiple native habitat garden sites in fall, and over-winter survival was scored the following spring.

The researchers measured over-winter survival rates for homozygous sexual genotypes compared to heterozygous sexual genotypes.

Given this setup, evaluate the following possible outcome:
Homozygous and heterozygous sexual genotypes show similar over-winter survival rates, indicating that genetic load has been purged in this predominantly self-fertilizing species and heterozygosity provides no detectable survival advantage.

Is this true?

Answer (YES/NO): NO